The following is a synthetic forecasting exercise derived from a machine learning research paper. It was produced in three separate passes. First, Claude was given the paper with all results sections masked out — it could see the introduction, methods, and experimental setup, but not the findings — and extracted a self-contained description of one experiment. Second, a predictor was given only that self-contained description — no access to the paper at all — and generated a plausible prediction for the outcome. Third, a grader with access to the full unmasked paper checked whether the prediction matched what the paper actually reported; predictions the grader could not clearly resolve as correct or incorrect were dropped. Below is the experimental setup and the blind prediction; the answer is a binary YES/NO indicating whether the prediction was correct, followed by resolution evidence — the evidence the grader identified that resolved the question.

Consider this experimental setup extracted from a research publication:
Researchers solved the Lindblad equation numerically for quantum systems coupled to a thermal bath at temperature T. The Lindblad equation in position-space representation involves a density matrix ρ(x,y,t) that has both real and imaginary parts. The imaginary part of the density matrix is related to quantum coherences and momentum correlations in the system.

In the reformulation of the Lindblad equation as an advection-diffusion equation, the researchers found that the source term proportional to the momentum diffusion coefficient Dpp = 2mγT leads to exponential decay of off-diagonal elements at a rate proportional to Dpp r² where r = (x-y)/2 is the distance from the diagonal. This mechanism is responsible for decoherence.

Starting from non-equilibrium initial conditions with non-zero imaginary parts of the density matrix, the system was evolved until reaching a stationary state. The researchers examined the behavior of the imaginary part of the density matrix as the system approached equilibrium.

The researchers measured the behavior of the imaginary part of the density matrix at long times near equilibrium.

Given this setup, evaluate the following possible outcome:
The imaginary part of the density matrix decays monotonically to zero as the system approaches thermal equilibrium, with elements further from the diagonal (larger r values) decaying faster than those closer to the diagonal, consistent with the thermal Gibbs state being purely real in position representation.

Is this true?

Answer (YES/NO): NO